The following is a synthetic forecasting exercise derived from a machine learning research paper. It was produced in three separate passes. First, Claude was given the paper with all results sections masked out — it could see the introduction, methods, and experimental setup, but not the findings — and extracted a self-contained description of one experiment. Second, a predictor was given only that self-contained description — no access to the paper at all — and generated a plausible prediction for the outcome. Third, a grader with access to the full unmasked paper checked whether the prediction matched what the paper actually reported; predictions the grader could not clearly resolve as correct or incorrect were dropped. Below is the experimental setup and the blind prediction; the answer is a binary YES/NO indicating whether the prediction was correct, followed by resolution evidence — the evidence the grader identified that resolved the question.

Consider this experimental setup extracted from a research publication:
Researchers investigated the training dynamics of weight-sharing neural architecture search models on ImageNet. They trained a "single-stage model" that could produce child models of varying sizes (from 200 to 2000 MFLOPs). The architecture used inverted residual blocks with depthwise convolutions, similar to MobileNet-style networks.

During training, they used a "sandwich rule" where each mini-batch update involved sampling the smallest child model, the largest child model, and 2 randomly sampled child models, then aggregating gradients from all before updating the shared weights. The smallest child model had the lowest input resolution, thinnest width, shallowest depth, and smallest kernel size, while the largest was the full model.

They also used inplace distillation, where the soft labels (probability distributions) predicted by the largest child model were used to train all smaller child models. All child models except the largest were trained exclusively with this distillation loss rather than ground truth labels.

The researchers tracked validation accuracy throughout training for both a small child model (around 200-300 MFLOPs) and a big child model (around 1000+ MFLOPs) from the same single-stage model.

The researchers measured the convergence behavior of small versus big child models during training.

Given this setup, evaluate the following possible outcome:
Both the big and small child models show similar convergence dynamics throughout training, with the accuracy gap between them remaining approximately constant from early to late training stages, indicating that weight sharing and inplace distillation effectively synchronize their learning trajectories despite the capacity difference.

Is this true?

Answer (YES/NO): NO